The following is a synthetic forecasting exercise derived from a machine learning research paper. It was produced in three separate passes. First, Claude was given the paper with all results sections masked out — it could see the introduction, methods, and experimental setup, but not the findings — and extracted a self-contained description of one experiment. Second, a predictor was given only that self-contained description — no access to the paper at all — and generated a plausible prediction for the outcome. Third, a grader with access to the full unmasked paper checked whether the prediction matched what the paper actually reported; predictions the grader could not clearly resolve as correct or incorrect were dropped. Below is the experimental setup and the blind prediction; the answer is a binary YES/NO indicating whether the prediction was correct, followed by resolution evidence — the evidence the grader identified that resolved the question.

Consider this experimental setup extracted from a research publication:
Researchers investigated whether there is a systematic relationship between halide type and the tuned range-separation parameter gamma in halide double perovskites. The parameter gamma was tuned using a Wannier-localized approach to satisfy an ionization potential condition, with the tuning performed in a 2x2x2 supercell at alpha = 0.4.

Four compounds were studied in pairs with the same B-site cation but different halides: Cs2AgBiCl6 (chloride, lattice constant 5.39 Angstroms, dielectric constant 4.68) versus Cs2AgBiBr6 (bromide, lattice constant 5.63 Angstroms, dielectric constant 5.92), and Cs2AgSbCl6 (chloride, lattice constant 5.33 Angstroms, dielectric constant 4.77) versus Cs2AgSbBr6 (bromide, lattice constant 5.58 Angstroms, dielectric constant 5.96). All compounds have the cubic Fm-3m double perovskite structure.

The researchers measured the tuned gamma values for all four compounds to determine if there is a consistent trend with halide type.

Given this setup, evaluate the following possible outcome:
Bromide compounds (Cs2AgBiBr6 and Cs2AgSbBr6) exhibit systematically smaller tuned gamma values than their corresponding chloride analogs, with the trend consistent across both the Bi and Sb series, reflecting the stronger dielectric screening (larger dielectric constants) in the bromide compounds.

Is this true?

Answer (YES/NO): YES